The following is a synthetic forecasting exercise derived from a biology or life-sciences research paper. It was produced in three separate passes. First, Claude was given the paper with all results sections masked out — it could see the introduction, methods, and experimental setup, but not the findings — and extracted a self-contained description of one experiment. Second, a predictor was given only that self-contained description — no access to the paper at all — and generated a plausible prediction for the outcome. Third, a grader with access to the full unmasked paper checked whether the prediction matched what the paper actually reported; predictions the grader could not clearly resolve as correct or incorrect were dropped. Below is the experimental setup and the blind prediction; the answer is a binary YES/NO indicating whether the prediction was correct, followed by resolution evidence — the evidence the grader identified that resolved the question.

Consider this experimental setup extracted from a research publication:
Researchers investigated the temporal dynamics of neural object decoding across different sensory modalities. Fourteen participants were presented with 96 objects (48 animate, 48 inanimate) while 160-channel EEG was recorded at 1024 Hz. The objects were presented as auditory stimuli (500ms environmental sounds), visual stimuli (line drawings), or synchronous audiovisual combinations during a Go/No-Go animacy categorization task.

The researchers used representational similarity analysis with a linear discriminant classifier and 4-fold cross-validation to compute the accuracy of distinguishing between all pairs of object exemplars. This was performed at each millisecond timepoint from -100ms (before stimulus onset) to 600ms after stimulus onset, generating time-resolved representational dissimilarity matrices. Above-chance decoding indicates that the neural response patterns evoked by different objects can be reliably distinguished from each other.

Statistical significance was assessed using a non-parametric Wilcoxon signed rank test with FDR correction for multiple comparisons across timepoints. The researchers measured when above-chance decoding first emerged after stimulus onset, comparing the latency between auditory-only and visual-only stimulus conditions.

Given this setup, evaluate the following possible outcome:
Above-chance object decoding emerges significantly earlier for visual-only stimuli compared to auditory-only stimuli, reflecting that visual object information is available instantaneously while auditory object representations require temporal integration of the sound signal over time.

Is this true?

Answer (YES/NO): NO